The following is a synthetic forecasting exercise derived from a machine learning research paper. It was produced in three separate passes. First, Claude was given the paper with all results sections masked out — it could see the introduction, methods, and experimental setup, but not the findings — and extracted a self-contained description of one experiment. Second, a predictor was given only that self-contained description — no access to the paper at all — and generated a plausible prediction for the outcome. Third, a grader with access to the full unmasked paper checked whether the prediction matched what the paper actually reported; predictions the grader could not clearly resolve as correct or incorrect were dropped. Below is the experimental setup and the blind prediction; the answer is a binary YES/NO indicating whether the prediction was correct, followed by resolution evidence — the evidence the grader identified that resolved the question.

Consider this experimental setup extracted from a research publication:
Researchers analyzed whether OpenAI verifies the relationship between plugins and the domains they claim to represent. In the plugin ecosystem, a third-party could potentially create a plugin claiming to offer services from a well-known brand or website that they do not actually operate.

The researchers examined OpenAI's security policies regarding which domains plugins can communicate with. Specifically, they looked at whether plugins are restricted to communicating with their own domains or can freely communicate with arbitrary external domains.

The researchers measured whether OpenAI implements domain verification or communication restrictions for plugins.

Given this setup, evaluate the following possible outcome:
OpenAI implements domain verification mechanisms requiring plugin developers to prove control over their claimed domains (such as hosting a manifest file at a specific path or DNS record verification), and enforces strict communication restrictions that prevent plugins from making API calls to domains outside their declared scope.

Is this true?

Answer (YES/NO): NO